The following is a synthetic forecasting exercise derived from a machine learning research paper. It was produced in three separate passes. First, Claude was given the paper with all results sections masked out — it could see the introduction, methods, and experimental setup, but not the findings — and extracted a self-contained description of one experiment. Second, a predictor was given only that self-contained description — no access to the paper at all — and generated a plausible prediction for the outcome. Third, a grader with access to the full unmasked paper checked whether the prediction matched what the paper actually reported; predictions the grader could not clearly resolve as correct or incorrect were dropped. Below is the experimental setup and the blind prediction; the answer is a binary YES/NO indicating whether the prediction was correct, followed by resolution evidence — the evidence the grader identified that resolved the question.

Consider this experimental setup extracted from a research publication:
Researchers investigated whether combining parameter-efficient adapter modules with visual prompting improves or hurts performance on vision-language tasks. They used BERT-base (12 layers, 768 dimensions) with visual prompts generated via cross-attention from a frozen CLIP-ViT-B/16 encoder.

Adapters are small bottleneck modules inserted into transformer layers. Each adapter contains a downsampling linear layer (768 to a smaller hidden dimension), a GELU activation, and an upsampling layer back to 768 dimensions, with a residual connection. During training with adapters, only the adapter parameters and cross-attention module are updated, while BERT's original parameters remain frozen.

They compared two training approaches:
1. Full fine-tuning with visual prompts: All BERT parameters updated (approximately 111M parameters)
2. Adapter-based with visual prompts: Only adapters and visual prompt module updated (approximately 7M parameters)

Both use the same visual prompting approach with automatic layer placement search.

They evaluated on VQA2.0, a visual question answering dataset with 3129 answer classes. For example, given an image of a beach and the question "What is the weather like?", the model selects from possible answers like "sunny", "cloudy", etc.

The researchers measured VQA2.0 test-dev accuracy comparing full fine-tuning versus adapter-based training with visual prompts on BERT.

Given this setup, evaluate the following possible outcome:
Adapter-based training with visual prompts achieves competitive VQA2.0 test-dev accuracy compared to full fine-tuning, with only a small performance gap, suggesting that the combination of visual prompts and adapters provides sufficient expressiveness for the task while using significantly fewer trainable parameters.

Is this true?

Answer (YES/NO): NO